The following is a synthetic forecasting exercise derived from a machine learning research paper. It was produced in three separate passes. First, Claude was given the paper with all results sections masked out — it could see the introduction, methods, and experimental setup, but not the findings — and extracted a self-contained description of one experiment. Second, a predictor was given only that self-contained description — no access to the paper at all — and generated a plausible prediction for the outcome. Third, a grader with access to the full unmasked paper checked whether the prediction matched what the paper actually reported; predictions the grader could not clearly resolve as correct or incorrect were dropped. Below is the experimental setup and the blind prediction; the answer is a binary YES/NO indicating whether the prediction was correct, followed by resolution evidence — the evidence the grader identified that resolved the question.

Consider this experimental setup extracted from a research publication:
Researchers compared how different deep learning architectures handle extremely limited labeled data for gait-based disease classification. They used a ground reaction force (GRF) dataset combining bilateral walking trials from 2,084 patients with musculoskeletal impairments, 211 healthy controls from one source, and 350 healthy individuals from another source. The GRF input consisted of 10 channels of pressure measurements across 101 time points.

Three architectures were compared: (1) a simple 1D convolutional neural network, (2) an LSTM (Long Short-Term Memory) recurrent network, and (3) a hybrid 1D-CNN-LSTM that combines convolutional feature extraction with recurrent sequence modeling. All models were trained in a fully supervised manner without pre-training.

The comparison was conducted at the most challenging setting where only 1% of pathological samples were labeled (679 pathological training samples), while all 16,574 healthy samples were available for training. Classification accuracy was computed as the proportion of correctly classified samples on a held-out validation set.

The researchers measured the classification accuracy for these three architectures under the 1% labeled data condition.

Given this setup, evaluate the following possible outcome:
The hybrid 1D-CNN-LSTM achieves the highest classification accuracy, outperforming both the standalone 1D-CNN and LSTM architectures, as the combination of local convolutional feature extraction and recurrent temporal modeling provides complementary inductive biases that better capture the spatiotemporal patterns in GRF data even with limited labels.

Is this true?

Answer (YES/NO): YES